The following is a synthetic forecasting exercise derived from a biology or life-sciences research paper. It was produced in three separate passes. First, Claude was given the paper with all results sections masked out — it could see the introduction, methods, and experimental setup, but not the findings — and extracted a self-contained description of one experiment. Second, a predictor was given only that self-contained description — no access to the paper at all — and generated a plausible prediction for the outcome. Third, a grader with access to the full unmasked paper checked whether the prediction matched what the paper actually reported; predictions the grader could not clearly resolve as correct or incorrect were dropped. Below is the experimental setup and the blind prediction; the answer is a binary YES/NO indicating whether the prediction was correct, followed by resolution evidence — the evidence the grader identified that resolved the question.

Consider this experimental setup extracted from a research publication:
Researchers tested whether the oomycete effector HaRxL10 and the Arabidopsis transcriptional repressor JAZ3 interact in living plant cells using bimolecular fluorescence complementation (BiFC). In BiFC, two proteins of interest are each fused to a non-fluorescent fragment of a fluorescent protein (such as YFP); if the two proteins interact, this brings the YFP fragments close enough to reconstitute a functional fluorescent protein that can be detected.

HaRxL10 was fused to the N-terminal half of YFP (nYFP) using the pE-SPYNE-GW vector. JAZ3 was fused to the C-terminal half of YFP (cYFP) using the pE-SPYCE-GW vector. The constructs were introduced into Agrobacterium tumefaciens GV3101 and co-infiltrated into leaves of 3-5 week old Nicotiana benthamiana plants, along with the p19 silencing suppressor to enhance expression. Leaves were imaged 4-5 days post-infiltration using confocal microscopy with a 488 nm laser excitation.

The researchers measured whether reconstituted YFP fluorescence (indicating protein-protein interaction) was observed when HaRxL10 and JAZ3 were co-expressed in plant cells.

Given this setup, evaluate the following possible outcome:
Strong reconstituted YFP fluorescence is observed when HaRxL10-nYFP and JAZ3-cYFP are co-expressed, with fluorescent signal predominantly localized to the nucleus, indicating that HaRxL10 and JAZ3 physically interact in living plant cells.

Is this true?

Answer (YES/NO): NO